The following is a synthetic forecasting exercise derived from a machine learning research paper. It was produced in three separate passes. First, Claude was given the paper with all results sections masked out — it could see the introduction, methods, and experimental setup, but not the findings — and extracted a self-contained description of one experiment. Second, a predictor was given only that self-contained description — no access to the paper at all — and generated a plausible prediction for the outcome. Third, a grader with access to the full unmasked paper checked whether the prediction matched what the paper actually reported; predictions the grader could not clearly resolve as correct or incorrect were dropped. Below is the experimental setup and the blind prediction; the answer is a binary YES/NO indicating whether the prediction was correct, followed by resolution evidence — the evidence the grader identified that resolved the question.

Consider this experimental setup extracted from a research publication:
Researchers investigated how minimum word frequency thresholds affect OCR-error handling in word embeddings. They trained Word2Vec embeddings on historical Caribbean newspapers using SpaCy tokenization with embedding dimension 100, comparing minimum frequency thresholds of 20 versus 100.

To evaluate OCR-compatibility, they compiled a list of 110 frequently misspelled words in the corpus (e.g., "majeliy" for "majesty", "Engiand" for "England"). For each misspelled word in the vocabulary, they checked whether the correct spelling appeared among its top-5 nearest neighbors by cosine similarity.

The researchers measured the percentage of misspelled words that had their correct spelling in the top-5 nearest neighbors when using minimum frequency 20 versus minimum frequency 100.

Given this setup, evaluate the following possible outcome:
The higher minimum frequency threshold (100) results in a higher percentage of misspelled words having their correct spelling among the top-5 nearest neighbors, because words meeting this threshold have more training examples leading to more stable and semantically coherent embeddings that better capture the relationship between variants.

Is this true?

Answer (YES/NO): NO